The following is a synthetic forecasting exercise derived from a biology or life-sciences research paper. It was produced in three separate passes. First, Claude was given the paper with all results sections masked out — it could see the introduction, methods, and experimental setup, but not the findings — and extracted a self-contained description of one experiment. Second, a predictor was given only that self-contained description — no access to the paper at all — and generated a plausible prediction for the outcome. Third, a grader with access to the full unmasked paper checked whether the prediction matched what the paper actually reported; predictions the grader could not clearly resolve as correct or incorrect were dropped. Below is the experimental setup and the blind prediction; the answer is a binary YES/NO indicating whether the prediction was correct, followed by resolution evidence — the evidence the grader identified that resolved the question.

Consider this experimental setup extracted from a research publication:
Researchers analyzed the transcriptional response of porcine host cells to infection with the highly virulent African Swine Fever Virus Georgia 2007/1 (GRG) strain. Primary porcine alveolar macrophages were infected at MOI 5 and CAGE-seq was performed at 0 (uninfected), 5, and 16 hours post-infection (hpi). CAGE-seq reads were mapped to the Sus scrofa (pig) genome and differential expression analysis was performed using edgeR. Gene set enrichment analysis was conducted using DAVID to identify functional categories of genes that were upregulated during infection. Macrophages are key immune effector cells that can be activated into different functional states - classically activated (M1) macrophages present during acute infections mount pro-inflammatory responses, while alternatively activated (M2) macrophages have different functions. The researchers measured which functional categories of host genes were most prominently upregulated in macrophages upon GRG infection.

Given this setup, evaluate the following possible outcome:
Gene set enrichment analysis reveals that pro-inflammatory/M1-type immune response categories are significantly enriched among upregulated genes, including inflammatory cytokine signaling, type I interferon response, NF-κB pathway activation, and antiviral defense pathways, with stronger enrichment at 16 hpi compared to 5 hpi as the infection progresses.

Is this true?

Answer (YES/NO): NO